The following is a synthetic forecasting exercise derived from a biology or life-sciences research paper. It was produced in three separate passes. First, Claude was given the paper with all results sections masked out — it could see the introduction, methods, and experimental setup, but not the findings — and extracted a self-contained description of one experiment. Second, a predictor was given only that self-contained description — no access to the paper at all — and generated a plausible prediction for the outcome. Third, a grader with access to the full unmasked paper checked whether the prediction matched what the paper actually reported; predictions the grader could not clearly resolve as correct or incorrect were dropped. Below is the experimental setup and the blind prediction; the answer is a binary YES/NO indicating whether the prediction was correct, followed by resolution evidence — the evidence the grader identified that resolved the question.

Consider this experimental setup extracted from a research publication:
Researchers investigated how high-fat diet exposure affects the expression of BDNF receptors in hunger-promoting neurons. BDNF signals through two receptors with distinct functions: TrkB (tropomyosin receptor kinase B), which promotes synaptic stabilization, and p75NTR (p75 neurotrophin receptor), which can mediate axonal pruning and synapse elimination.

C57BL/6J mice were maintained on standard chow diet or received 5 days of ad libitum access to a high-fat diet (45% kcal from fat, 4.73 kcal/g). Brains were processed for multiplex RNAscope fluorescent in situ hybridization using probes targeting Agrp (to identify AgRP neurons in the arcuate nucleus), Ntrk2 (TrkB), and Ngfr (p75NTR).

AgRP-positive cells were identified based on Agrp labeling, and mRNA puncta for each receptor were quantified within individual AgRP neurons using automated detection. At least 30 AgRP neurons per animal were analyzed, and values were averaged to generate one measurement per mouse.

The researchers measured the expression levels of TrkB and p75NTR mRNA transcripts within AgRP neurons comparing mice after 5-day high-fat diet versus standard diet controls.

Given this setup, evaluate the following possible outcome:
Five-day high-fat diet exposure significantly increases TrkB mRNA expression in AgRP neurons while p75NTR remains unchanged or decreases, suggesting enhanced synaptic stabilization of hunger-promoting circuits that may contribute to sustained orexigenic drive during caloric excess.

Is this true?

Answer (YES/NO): NO